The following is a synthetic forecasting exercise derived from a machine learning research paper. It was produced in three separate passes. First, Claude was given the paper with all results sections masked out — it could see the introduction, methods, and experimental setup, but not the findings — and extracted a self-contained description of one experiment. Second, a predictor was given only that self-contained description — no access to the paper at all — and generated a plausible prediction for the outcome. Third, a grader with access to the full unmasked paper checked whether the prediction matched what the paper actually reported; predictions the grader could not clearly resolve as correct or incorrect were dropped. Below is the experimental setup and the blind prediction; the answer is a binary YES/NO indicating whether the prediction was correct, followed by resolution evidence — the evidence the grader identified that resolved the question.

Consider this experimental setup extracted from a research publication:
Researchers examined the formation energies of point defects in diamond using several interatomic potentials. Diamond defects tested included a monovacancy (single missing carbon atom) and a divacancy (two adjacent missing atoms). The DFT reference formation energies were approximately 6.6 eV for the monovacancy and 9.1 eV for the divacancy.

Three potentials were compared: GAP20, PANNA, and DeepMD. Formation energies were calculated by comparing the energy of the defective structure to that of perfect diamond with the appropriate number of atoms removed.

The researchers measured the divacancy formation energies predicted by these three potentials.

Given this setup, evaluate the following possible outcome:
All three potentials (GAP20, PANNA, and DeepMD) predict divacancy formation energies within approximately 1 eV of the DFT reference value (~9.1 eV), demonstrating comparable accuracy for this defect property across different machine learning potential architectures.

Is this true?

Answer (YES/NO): NO